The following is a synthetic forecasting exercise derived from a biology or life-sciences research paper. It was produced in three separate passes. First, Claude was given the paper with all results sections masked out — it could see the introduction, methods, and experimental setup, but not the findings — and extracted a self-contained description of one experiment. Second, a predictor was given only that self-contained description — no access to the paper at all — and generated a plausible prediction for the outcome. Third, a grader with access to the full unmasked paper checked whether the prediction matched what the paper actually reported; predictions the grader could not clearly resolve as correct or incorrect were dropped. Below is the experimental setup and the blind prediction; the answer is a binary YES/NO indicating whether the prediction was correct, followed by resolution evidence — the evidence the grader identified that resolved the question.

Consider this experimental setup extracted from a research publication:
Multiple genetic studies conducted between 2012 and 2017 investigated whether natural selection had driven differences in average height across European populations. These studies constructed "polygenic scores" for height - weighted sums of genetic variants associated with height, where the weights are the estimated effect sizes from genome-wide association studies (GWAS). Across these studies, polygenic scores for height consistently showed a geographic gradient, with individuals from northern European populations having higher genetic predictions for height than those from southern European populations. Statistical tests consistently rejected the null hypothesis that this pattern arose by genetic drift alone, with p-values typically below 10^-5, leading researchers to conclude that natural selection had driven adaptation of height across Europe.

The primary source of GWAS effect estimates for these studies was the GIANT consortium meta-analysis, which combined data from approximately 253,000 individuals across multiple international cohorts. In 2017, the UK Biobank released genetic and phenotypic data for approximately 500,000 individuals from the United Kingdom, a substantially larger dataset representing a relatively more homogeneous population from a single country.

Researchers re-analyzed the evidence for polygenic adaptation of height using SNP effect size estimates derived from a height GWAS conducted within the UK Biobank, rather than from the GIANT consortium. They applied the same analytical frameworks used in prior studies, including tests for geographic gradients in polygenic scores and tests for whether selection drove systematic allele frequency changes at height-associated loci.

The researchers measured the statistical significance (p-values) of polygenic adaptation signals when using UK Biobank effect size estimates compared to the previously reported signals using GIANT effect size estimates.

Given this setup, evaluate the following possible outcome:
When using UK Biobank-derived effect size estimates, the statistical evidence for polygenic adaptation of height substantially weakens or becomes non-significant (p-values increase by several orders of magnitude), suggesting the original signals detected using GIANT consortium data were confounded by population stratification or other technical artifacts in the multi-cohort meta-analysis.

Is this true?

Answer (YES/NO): YES